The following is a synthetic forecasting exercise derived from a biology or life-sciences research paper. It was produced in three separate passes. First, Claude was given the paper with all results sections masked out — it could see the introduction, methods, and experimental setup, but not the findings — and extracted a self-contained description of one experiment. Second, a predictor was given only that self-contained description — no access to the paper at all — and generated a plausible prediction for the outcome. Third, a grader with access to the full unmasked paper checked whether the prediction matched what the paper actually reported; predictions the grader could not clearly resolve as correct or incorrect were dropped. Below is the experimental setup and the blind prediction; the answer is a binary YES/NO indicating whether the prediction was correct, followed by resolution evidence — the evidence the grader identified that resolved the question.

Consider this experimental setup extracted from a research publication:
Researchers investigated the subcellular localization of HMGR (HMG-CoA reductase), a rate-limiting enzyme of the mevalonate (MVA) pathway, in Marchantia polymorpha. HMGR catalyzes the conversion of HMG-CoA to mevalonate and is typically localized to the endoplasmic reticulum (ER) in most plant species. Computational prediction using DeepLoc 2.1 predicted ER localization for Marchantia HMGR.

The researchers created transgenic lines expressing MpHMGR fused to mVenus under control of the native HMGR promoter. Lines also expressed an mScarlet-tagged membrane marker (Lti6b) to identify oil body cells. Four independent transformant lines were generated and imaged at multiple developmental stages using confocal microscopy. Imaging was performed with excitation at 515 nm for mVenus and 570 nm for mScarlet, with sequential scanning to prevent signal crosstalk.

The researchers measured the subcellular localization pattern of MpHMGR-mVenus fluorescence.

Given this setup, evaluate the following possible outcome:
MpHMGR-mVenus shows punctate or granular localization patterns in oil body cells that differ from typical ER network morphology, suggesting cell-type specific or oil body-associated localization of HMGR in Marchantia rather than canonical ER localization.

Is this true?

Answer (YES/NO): NO